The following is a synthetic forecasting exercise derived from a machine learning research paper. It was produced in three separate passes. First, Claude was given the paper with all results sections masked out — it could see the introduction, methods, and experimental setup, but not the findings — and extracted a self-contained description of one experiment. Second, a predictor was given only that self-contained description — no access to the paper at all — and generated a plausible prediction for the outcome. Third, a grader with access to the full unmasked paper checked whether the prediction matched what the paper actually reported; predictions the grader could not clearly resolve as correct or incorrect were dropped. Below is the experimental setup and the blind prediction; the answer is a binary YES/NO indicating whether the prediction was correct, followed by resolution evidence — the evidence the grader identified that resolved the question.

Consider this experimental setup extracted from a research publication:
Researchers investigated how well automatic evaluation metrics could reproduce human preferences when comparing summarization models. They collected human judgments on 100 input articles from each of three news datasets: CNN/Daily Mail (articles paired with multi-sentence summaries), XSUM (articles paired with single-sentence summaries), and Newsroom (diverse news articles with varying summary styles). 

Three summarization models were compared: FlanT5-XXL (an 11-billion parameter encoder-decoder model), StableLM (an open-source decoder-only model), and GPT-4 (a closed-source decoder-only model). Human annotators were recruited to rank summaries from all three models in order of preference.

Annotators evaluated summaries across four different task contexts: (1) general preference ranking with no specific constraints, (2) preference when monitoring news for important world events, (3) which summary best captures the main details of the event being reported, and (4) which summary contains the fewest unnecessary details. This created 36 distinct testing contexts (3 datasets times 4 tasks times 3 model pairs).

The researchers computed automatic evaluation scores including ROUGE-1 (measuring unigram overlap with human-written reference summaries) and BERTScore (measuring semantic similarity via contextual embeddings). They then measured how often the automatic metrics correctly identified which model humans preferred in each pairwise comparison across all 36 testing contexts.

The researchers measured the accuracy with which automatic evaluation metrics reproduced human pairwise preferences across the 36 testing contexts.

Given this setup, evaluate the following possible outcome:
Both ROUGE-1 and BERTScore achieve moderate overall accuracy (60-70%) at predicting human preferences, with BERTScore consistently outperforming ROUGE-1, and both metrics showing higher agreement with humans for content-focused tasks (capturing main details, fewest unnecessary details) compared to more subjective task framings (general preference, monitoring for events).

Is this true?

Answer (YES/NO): NO